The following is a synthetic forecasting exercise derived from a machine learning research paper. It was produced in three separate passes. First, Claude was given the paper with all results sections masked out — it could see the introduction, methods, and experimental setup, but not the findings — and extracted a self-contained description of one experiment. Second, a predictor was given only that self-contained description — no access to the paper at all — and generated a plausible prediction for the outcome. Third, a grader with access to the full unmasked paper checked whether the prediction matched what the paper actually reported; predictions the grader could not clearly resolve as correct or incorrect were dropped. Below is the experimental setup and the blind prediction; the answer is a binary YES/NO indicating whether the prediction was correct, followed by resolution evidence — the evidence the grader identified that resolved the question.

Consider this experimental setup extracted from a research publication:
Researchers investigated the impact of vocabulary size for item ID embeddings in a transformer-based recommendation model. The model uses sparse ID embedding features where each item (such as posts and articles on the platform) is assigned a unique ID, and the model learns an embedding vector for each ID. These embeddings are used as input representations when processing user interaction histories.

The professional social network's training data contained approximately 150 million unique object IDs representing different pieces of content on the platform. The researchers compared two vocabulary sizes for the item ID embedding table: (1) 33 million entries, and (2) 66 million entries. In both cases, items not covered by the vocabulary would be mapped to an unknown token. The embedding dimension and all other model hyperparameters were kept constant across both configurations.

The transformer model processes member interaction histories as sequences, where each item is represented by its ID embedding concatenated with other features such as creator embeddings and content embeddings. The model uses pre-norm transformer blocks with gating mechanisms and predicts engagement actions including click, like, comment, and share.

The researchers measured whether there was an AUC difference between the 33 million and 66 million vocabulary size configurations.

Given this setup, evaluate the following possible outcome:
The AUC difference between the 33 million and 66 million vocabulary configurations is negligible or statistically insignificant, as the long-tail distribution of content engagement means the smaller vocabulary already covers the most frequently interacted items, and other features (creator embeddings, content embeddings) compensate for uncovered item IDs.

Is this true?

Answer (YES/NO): YES